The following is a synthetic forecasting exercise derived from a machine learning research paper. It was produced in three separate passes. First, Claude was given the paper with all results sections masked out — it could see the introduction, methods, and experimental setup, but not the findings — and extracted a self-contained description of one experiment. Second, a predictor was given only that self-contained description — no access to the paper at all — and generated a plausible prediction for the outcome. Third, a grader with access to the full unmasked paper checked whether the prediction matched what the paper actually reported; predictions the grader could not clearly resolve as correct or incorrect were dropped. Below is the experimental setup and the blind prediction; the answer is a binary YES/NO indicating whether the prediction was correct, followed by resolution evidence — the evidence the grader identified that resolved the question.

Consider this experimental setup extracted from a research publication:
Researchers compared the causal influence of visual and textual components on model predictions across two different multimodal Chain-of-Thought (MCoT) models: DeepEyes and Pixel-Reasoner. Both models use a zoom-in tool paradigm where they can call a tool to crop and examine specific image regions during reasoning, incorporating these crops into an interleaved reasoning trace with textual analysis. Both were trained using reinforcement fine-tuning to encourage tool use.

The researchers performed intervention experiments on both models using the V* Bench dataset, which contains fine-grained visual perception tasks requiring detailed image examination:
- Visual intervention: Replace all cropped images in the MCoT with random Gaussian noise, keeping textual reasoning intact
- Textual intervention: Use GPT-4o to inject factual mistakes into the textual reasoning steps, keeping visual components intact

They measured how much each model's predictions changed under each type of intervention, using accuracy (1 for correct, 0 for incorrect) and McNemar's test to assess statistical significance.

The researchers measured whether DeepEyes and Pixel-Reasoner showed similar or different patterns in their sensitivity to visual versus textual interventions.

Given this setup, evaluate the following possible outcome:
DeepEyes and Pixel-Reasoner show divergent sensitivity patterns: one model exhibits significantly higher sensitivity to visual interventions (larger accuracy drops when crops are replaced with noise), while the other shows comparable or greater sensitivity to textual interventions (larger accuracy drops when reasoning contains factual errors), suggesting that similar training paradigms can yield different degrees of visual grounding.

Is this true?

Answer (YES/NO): NO